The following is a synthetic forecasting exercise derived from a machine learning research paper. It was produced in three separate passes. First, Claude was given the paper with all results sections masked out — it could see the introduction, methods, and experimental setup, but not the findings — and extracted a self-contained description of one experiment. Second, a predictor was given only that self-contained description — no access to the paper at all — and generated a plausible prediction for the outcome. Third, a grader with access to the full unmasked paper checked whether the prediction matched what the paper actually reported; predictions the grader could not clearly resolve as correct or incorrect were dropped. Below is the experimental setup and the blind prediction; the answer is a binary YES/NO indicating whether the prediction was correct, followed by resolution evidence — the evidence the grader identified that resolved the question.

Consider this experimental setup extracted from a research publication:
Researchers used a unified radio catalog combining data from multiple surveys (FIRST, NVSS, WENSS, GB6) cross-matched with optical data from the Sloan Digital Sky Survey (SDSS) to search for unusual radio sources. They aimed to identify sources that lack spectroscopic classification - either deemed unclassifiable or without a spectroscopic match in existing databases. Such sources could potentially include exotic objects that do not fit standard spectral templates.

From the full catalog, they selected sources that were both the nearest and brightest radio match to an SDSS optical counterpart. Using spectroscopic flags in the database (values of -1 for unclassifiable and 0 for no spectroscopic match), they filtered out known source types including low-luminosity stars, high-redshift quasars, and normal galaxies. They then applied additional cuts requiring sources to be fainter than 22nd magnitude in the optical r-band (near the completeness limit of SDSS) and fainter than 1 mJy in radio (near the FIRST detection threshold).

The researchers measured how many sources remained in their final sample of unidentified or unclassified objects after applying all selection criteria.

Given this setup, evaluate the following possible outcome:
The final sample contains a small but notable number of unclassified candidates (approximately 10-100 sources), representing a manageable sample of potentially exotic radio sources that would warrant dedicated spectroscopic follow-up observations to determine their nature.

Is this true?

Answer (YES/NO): NO